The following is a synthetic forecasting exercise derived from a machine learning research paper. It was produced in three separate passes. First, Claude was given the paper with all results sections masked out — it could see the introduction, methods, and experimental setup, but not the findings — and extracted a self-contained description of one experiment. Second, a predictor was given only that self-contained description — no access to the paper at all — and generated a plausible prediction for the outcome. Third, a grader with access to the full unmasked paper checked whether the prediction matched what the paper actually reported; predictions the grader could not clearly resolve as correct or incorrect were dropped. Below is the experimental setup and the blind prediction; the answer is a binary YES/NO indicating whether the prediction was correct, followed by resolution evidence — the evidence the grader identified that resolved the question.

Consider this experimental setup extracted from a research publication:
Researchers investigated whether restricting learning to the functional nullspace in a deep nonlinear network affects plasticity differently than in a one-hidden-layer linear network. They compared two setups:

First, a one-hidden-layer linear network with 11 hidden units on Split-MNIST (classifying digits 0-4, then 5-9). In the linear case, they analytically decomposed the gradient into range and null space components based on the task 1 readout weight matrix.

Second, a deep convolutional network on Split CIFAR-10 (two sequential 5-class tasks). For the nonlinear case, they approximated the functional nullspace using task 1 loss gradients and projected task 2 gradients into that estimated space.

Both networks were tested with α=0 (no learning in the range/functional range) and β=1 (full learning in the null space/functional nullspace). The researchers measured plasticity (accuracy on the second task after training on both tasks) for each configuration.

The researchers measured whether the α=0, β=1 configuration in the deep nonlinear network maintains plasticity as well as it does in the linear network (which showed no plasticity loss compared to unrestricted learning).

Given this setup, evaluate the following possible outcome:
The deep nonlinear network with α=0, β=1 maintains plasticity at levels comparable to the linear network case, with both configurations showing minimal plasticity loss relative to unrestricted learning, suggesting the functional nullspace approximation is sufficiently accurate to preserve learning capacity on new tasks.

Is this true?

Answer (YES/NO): NO